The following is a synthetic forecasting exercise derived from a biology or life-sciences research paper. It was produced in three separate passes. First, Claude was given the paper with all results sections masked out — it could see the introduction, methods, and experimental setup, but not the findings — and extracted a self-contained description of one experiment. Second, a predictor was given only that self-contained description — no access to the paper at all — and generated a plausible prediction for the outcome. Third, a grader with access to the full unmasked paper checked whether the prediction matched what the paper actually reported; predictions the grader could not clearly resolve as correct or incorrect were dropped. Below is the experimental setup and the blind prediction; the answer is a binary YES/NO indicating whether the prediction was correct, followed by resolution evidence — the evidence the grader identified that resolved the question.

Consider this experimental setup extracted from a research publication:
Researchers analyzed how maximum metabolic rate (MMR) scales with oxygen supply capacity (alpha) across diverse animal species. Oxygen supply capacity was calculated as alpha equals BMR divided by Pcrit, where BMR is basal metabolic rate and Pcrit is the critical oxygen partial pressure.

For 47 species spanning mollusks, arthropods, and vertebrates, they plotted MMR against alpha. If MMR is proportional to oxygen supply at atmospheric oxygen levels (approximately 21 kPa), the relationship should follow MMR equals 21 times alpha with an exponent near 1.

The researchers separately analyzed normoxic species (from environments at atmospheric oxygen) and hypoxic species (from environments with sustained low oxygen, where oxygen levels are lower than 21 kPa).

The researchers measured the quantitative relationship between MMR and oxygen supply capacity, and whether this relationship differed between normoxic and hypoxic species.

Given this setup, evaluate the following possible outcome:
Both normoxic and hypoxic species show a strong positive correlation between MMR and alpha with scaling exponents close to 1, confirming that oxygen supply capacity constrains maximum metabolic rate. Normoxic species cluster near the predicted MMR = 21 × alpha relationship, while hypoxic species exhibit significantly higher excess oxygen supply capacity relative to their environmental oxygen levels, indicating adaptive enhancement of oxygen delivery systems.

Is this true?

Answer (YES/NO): NO